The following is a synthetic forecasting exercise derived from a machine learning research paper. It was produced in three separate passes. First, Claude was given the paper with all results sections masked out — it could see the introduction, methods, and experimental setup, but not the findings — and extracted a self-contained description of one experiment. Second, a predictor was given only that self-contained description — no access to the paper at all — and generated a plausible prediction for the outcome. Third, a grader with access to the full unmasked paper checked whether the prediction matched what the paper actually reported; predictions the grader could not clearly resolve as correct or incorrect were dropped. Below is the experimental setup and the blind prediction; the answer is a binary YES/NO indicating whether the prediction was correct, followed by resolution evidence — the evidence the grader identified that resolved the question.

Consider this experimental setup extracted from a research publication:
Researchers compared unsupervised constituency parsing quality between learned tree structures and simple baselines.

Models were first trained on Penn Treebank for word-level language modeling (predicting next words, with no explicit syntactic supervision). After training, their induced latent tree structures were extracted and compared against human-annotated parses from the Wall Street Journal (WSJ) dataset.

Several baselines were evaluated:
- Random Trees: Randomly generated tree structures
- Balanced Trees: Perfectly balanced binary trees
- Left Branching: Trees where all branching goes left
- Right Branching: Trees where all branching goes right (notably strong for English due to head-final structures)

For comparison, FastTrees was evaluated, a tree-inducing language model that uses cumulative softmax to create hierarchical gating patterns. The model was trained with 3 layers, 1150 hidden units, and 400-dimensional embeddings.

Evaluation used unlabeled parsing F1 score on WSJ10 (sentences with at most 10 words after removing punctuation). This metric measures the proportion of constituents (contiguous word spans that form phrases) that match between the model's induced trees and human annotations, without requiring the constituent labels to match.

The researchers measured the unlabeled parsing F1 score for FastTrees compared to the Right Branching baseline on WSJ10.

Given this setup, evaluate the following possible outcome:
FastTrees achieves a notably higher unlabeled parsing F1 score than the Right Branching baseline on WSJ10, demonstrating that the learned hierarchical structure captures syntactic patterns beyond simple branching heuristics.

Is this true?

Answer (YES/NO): YES